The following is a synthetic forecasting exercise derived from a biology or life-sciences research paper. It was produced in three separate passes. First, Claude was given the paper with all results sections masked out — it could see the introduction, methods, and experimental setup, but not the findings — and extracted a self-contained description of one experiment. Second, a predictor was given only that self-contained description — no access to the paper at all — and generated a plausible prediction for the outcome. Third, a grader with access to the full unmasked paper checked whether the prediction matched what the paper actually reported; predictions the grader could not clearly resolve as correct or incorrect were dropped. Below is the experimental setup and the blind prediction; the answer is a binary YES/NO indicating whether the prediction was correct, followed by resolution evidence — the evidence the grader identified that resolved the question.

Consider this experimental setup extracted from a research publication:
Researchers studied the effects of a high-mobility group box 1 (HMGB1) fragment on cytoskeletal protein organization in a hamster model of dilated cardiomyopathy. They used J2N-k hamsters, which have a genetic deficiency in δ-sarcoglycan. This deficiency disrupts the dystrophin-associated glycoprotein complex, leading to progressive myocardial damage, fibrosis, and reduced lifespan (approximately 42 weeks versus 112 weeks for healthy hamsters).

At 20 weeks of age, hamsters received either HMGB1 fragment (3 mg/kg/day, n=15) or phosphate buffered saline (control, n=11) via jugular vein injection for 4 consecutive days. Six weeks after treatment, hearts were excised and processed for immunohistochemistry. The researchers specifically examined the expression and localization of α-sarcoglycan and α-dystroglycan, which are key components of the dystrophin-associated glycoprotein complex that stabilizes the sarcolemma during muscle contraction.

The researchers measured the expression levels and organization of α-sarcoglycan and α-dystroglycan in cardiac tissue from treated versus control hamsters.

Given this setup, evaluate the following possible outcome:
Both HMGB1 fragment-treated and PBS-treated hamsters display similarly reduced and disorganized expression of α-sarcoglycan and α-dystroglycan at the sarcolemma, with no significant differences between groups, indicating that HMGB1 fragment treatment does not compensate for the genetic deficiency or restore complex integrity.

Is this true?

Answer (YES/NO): NO